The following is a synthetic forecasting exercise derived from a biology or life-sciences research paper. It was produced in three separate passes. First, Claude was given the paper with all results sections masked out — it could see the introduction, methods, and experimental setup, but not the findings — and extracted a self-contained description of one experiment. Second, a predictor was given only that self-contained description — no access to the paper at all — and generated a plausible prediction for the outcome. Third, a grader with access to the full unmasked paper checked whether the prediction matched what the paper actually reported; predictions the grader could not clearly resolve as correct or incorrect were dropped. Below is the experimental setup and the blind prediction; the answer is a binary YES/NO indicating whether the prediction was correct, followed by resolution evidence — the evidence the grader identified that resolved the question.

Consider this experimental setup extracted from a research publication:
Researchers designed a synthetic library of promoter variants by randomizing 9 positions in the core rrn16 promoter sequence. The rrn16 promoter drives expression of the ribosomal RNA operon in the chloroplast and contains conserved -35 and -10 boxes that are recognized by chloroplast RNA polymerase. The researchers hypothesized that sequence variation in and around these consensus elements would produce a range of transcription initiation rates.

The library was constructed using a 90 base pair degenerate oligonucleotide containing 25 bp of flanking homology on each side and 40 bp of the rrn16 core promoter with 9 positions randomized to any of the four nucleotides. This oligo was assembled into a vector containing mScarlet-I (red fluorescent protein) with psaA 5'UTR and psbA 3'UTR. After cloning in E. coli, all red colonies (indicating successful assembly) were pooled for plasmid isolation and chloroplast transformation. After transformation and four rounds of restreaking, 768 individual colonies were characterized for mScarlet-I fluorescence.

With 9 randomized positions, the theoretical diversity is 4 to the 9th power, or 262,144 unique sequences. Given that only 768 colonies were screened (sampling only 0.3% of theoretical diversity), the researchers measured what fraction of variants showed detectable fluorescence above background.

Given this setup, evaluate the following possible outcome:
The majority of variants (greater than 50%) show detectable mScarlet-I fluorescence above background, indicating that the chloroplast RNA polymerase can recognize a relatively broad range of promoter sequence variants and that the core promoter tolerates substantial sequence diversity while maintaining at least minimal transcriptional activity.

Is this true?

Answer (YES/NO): NO